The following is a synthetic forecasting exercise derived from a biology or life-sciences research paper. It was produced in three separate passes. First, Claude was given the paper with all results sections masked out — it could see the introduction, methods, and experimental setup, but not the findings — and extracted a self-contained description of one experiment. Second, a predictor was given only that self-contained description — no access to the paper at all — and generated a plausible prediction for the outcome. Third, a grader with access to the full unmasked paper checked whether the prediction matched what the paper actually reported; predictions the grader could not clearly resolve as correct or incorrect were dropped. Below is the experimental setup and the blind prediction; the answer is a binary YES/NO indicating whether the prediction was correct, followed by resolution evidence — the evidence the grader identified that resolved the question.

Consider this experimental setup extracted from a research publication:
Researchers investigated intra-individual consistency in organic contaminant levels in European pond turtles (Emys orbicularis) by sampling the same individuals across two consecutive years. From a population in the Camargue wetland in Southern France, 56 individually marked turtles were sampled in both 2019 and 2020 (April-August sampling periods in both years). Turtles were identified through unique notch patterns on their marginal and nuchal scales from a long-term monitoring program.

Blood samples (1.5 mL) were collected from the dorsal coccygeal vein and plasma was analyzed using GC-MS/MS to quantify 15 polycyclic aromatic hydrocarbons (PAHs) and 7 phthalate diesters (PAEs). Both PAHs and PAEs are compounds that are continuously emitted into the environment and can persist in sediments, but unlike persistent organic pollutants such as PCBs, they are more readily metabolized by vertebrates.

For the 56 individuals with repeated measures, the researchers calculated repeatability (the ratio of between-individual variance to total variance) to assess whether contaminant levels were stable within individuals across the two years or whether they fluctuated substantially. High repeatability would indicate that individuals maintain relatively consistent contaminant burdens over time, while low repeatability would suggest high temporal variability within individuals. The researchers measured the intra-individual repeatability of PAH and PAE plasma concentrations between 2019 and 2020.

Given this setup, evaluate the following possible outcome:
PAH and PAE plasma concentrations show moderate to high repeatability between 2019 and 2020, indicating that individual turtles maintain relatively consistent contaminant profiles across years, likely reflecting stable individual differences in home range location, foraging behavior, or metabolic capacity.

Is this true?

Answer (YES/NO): NO